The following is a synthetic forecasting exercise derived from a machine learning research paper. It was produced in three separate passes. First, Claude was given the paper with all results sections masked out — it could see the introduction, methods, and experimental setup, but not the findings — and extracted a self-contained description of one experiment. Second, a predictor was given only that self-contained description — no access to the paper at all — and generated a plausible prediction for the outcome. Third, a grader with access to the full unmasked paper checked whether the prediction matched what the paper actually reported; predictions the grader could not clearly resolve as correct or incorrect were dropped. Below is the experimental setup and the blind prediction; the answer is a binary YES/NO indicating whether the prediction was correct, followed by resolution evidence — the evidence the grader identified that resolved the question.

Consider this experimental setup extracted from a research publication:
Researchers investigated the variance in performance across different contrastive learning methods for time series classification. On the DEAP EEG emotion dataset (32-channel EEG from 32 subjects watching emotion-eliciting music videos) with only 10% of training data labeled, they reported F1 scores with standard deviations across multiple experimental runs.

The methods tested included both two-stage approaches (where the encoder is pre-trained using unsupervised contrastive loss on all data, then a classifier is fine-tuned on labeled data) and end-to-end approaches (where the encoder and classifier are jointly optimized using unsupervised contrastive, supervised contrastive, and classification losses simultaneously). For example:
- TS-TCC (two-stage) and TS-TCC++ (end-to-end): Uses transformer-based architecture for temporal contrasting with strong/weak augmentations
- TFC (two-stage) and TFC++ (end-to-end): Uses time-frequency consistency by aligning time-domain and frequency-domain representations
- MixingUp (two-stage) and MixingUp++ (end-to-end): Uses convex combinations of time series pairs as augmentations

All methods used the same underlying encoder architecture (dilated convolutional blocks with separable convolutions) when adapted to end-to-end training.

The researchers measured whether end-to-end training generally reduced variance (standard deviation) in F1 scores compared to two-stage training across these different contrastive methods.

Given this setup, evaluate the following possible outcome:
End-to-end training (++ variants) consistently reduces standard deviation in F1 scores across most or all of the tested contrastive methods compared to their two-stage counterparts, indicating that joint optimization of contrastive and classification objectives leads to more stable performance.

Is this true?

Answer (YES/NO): NO